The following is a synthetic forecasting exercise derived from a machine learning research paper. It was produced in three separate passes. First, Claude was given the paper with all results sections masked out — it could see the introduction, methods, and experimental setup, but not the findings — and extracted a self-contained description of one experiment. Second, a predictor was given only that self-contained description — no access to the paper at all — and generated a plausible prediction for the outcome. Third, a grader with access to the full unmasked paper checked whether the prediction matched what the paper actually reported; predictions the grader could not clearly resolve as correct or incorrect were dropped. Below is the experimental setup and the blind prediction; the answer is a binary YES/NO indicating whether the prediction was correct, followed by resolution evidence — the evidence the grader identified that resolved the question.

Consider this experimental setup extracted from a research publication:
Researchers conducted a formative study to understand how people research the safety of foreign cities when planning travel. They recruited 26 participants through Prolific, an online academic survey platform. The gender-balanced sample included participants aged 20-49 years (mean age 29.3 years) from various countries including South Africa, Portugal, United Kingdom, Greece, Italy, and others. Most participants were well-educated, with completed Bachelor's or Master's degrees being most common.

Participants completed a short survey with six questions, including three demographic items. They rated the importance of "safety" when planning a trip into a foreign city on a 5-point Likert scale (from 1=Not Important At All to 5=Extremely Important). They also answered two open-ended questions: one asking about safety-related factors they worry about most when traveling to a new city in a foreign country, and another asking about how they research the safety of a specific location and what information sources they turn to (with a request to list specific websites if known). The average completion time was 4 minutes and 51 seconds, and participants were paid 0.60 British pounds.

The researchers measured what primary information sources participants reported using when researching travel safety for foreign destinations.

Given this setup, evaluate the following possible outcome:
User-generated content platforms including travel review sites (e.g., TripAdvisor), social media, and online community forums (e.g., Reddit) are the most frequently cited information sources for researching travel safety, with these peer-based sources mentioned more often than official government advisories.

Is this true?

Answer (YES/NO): NO